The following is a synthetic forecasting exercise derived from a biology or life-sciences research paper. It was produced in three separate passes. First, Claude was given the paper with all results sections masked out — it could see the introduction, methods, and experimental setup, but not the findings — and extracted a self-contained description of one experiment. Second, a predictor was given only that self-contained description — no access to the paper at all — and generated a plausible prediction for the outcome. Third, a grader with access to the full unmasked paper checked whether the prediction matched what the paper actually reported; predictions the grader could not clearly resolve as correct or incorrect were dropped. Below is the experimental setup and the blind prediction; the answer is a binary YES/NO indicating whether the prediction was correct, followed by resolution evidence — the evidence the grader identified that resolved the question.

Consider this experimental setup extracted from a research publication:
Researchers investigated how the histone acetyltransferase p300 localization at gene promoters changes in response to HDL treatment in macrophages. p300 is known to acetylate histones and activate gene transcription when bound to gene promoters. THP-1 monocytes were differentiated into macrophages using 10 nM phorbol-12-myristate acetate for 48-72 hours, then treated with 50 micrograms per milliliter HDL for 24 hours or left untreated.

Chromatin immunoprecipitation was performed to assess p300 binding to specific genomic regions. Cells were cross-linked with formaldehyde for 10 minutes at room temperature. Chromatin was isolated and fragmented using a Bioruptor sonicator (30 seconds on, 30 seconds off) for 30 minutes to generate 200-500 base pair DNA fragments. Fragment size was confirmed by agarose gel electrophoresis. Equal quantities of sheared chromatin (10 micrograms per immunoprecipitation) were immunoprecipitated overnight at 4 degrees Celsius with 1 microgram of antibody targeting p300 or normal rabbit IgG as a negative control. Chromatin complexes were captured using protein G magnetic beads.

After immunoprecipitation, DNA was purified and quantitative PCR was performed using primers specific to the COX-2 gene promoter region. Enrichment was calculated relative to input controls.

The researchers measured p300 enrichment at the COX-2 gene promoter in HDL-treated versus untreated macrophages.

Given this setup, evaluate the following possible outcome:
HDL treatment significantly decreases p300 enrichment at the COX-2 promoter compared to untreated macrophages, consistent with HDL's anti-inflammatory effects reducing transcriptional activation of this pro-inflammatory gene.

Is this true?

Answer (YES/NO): NO